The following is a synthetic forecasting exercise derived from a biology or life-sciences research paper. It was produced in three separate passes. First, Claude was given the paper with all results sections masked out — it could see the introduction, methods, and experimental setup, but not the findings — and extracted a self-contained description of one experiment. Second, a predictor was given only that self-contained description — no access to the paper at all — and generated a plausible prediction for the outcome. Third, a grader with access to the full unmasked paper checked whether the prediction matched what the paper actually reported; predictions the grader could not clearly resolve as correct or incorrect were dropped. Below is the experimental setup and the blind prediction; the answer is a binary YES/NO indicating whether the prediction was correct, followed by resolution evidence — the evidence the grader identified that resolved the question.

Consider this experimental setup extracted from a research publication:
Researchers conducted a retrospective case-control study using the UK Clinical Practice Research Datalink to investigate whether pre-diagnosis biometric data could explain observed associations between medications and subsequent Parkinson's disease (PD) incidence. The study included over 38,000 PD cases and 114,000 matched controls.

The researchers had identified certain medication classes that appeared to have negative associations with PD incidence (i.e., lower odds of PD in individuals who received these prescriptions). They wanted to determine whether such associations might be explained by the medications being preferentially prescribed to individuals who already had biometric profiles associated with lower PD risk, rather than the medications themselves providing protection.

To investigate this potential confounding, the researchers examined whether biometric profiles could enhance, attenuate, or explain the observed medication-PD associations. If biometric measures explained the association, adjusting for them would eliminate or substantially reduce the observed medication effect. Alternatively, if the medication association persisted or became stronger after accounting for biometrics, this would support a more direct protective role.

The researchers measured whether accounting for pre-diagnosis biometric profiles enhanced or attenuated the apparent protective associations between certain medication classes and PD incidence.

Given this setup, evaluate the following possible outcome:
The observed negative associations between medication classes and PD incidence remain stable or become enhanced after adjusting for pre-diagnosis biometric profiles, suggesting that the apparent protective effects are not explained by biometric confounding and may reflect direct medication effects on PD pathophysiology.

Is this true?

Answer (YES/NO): NO